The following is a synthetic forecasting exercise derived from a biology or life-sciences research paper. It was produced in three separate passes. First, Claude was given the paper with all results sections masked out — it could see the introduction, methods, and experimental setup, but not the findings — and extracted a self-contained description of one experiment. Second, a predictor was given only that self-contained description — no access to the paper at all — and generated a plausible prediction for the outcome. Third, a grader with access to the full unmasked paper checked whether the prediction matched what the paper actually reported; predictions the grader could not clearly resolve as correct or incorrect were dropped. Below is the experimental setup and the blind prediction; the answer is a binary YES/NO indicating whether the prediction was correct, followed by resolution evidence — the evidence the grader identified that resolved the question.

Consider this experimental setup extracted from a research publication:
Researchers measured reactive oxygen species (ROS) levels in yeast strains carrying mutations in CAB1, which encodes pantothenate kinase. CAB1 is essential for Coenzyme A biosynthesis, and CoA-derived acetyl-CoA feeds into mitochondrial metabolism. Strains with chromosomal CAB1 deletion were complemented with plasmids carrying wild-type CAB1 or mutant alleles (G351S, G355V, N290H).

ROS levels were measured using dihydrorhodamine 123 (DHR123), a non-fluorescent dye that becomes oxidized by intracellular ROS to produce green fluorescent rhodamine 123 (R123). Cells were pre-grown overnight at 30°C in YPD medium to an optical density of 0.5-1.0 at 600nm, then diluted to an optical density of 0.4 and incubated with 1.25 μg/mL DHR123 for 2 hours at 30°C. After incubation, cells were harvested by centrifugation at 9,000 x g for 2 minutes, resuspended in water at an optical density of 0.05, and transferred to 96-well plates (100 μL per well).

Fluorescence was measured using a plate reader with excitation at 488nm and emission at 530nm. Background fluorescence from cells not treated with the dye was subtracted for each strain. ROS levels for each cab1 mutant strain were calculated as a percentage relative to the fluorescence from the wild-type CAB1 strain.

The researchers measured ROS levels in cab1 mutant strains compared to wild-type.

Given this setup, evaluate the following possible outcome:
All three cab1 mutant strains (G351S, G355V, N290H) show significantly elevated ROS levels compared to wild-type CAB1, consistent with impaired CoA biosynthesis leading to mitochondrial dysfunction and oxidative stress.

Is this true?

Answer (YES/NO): YES